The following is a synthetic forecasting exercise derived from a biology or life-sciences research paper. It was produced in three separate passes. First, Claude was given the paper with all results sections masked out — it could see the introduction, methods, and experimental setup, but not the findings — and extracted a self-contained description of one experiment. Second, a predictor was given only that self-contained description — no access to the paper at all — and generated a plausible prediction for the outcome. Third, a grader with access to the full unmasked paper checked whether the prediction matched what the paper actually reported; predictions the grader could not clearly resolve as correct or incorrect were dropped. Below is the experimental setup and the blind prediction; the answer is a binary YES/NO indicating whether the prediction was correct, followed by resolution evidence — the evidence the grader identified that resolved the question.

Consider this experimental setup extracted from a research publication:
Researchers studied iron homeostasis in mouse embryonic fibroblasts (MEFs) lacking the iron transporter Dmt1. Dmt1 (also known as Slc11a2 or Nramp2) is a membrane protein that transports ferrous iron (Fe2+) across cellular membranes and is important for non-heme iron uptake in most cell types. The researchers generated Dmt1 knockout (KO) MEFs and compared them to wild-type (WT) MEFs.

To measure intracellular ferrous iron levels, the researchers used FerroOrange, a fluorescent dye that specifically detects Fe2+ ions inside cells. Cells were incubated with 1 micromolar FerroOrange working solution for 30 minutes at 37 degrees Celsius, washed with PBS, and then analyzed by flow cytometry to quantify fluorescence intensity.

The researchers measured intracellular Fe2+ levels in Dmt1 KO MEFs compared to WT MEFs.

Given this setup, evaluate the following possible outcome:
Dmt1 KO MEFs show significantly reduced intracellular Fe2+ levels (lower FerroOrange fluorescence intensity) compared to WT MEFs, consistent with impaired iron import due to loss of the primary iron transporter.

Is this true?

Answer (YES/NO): NO